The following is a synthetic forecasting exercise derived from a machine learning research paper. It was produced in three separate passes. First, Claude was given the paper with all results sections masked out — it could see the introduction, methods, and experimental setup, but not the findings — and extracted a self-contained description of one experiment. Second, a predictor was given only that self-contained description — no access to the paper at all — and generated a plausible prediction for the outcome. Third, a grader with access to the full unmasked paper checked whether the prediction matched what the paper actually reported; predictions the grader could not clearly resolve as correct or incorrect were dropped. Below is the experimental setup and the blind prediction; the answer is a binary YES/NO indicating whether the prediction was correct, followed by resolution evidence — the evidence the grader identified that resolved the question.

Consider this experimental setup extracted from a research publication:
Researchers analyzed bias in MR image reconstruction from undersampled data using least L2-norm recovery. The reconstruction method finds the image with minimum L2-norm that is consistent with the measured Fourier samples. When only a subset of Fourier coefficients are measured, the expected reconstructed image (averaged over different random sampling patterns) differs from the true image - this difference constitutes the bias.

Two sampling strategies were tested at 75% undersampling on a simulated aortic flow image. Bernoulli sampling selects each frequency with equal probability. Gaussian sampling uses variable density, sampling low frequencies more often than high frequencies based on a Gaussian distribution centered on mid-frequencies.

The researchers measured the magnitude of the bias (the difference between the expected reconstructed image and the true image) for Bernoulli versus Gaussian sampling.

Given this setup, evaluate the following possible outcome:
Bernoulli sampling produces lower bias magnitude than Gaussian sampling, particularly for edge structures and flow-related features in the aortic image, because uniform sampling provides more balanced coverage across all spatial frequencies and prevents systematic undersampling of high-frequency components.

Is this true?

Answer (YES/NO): NO